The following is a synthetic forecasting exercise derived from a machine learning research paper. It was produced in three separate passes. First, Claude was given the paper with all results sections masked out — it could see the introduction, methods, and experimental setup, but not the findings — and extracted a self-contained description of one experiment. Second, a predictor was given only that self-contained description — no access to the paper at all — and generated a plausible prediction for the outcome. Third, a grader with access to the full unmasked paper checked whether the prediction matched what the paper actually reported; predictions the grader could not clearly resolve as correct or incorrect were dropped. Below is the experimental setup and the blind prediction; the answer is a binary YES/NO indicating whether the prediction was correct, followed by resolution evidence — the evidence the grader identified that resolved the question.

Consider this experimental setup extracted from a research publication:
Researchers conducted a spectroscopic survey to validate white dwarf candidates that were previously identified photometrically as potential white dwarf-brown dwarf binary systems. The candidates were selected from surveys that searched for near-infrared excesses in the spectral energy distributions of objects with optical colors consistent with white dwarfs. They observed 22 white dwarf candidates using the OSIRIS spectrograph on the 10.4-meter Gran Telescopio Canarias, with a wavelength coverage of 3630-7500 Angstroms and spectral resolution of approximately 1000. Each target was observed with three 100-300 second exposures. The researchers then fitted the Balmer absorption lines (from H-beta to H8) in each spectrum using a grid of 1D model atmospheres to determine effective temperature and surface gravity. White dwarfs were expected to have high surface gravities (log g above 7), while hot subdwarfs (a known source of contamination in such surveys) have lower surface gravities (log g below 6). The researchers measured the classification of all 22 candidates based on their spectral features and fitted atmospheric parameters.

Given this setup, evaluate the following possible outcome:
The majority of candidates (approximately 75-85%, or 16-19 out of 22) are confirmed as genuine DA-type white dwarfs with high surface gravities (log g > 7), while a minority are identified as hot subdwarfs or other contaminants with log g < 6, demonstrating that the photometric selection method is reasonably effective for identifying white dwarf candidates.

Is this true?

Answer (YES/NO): NO